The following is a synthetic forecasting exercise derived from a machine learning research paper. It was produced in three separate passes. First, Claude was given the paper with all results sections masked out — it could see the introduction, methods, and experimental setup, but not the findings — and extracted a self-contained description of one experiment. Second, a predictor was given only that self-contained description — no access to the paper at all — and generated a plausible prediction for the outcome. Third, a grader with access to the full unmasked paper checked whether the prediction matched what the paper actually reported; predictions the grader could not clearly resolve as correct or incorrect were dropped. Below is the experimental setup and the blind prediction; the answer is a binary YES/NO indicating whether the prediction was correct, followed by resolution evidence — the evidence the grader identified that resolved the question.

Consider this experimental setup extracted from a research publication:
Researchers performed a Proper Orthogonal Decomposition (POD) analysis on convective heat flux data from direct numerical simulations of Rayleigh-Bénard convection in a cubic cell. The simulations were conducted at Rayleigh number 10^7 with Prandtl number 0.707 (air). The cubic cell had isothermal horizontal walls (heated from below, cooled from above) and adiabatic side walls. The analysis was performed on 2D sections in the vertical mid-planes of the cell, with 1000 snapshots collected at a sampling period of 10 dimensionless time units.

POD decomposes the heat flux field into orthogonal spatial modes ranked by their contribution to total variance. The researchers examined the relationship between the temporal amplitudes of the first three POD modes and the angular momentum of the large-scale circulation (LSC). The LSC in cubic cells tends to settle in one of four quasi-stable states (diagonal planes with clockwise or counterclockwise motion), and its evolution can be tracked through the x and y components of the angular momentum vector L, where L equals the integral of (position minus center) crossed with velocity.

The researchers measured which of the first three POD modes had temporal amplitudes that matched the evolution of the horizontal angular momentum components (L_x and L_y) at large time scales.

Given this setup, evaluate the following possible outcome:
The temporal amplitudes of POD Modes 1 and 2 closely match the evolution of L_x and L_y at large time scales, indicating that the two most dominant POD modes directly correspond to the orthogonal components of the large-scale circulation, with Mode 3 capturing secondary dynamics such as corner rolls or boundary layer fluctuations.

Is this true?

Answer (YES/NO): NO